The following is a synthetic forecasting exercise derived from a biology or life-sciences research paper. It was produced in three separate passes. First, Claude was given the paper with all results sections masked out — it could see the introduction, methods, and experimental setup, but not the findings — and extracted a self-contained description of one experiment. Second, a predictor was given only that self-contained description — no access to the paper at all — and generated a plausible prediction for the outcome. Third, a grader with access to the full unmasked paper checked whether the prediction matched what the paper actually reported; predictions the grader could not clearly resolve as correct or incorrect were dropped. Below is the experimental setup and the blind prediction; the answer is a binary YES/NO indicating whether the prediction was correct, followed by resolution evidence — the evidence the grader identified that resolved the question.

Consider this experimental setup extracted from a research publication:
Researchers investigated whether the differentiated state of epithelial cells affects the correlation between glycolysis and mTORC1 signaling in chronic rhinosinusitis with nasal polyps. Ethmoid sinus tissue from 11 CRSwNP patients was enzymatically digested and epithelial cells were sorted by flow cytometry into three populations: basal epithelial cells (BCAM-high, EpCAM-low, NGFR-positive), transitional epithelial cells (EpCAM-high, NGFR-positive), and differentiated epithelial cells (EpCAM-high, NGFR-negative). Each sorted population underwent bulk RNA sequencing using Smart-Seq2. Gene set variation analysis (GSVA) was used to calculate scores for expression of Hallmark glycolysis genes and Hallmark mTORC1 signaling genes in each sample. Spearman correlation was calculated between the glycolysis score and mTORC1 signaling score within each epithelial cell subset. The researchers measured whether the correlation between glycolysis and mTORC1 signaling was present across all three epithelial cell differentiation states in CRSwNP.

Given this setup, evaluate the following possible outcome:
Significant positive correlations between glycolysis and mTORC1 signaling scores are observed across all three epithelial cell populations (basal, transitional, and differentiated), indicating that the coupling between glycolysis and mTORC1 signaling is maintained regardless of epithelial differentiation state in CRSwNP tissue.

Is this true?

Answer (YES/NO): YES